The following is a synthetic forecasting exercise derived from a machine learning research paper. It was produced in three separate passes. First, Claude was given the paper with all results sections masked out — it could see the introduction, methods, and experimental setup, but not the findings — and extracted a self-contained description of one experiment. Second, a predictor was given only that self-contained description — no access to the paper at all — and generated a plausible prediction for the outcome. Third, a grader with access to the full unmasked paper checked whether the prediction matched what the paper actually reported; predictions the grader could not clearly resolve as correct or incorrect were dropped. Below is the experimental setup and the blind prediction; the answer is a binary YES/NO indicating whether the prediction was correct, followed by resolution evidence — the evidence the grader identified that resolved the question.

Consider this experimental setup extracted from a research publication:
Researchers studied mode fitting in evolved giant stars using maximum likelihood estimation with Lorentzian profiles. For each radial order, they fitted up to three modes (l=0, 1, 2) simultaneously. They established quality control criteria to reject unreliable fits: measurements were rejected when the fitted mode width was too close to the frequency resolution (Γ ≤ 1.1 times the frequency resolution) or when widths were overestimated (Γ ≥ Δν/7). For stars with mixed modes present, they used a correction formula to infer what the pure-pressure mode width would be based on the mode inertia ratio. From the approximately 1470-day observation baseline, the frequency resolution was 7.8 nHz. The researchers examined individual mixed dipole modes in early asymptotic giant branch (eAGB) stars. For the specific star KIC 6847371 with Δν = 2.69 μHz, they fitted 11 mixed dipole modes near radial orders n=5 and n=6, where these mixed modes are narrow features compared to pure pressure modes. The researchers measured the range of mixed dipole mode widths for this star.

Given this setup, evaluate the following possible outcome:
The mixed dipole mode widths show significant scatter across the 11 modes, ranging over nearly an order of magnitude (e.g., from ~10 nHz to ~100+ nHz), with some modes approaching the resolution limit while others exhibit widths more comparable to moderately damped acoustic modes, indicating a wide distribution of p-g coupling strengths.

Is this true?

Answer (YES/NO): NO